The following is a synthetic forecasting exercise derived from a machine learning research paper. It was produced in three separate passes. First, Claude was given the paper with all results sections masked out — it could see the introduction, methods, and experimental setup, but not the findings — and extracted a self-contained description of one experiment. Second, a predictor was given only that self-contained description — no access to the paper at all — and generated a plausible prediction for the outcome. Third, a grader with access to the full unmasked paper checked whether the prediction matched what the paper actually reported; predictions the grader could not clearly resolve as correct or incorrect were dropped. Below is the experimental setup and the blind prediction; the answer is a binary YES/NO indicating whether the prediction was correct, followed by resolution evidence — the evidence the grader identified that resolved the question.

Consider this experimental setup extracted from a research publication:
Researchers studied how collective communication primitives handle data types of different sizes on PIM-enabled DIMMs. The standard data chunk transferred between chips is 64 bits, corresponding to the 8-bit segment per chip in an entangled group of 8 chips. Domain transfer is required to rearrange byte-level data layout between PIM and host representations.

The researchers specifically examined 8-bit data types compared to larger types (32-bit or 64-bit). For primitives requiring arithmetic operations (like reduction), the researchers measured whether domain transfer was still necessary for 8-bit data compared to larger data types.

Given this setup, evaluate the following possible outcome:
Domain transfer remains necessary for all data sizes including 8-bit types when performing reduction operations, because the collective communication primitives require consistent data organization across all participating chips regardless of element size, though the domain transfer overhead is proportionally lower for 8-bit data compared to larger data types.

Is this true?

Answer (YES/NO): NO